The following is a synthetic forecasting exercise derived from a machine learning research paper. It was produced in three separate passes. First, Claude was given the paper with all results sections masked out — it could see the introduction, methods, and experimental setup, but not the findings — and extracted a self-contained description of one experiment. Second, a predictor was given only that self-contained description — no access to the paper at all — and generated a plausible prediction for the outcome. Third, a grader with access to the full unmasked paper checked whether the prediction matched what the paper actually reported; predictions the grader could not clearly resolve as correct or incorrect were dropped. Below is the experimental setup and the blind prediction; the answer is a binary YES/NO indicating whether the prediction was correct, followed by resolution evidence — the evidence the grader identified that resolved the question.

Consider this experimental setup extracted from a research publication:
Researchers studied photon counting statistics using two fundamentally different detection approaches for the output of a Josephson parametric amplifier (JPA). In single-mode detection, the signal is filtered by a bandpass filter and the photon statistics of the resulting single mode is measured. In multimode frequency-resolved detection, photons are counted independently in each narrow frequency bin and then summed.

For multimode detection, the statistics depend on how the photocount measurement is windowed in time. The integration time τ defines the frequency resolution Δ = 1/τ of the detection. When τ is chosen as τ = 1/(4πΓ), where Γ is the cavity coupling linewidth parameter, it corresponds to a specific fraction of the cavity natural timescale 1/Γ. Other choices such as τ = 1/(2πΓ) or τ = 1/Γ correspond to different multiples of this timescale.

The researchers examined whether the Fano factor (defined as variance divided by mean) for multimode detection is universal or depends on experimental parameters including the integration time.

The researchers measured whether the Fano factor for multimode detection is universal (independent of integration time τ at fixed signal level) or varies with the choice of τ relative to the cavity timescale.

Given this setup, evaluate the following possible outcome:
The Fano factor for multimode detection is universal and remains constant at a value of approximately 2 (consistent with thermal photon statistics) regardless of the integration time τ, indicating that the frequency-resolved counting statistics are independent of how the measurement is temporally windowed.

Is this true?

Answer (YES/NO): NO